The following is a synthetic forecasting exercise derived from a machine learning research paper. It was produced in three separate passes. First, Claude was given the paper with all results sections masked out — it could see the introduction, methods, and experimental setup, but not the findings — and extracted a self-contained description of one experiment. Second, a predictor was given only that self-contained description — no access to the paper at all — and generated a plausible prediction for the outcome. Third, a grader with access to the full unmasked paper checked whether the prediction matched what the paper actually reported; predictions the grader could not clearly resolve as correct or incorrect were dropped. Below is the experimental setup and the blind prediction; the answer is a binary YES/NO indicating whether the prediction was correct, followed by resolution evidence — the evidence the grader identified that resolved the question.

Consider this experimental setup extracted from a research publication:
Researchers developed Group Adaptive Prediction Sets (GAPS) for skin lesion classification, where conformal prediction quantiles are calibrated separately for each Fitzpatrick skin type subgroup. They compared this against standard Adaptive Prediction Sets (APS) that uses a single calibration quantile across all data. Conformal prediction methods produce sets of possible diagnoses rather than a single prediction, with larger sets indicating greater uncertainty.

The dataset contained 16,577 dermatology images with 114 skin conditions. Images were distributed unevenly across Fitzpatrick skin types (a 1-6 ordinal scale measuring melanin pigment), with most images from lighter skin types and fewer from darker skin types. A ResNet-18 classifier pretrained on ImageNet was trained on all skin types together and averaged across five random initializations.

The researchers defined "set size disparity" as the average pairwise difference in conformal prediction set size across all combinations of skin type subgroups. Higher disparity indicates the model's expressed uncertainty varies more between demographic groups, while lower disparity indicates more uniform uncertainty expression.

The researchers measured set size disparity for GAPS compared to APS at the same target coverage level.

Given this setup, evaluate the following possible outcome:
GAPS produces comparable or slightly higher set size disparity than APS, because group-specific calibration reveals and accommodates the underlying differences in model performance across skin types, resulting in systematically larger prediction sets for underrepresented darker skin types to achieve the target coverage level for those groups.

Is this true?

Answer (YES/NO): NO